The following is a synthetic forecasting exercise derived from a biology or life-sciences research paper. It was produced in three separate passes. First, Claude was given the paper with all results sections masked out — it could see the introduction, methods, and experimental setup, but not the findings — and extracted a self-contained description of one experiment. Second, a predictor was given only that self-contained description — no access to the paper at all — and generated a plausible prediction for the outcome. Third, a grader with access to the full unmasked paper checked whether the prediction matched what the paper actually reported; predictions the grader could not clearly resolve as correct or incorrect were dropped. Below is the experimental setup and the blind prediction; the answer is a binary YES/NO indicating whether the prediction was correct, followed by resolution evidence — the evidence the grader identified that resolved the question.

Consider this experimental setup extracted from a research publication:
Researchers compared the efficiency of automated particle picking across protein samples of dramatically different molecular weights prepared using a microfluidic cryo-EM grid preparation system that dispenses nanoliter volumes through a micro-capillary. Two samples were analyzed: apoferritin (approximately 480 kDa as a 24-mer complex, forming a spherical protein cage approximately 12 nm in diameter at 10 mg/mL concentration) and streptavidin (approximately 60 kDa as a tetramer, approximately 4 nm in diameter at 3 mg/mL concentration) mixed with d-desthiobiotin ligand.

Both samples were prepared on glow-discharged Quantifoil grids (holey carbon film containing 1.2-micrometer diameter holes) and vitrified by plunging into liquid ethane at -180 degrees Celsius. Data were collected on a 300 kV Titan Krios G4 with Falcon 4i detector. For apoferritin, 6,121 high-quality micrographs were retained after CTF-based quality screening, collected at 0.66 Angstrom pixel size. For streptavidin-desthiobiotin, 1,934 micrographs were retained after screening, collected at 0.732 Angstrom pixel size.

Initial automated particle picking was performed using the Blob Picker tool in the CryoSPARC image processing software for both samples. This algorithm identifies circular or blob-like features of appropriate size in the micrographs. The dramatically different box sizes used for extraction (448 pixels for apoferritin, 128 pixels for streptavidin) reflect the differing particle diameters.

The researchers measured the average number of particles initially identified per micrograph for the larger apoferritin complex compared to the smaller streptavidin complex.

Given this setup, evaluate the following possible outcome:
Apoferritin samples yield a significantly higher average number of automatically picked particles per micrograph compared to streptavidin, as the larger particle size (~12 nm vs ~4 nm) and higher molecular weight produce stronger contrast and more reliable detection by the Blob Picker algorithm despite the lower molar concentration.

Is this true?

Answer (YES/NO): NO